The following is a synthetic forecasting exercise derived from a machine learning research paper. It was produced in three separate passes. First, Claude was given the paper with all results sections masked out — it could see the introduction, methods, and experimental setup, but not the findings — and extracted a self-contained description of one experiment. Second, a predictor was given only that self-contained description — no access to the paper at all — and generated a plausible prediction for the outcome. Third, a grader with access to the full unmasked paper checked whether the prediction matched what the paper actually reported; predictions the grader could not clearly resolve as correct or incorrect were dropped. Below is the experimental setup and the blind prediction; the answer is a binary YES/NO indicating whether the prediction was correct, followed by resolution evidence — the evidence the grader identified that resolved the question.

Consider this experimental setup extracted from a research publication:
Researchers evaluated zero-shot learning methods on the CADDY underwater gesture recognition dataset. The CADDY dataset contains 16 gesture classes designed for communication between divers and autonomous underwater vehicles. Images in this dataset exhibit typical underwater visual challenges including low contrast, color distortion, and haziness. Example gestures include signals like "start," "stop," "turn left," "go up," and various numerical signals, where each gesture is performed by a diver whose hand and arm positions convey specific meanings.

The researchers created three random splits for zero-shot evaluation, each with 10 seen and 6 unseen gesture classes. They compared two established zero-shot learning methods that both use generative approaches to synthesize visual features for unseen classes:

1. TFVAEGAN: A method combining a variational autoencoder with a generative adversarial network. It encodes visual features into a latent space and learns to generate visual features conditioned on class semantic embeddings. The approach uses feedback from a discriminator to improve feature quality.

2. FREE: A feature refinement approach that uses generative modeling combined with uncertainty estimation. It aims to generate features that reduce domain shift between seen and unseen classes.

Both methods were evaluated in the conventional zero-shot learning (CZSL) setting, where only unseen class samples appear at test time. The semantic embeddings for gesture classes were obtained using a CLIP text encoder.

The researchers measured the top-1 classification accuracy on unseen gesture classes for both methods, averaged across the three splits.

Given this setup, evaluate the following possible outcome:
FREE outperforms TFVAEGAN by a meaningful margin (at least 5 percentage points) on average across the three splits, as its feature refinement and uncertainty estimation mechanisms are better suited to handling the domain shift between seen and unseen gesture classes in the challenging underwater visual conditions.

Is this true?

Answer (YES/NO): NO